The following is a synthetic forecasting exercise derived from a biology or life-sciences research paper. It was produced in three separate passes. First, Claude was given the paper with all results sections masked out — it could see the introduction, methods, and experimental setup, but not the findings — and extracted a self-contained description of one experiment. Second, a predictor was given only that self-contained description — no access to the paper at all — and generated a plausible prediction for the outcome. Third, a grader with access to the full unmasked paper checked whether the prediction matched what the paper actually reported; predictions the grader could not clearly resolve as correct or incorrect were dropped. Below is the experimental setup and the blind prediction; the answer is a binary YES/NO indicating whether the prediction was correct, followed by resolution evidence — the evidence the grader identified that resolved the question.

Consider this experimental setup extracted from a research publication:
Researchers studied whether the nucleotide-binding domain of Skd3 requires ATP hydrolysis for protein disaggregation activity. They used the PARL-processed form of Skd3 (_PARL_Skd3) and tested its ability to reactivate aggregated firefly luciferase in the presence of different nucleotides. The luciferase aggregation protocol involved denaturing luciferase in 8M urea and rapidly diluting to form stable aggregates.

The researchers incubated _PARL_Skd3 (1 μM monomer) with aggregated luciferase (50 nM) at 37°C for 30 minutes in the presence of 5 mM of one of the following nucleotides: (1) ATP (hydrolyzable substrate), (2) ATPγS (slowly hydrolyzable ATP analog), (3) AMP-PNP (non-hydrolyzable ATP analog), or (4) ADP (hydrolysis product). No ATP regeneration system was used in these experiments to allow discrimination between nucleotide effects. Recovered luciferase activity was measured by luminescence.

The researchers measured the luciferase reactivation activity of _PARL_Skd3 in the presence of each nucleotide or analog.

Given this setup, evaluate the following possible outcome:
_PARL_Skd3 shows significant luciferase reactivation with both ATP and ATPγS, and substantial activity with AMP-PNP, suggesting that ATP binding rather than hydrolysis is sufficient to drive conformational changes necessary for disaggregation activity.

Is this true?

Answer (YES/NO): NO